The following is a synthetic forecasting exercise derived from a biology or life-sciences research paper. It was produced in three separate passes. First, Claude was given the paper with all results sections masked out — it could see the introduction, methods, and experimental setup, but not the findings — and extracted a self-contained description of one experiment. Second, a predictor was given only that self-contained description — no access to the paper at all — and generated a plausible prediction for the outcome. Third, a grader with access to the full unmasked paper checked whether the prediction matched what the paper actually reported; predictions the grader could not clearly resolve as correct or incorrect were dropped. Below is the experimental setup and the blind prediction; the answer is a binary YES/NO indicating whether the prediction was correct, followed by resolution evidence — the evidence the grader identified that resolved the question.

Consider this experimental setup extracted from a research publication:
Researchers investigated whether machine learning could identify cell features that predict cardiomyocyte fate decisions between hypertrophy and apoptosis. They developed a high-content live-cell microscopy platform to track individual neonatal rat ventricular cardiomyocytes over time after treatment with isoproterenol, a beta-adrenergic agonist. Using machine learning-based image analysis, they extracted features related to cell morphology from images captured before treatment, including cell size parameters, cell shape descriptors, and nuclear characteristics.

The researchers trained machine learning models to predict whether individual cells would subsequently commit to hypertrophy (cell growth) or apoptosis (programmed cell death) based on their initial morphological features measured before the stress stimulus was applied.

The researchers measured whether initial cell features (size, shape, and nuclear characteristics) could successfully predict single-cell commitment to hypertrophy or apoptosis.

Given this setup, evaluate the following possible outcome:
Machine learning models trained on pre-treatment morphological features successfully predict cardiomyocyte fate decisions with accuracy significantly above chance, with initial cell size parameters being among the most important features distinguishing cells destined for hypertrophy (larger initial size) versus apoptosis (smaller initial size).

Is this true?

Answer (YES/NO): NO